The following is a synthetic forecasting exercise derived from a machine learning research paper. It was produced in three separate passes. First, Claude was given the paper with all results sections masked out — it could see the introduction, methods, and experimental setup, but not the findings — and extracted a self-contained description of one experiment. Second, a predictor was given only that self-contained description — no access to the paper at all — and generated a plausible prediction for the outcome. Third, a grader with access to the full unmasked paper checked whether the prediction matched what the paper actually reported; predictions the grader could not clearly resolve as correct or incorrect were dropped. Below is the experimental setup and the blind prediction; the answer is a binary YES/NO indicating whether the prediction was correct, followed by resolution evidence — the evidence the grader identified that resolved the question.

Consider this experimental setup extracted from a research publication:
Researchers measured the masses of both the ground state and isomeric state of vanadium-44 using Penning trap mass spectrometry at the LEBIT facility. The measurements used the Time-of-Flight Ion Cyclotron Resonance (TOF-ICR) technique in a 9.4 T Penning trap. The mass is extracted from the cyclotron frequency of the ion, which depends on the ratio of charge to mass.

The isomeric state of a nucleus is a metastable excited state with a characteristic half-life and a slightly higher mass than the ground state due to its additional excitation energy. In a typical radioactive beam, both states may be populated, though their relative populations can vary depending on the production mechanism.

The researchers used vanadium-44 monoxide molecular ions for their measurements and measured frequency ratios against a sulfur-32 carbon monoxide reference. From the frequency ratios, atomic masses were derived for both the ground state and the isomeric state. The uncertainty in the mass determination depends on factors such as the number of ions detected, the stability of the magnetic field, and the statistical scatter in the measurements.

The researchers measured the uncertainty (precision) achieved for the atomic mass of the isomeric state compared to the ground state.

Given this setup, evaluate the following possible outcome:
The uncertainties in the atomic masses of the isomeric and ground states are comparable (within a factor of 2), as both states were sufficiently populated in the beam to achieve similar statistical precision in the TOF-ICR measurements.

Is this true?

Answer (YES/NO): YES